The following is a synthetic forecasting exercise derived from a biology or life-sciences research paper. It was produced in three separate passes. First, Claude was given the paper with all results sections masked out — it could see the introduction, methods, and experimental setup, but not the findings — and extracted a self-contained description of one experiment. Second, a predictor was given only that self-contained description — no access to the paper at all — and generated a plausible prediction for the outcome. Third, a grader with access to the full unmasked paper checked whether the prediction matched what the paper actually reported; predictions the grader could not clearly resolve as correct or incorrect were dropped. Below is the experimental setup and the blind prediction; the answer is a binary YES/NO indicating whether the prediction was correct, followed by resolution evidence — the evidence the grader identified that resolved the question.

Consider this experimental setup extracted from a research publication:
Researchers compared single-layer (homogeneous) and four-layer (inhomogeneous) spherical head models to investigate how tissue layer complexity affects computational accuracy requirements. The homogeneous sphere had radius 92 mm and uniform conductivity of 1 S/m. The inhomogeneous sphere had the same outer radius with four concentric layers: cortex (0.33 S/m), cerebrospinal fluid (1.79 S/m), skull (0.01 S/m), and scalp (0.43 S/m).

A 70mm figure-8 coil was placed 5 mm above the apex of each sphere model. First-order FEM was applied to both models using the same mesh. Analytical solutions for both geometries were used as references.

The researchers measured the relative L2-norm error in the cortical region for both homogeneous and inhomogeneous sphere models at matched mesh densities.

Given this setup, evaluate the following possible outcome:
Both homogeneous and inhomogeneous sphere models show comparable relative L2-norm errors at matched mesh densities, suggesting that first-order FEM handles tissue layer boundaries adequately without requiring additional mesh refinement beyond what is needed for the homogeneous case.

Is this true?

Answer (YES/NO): YES